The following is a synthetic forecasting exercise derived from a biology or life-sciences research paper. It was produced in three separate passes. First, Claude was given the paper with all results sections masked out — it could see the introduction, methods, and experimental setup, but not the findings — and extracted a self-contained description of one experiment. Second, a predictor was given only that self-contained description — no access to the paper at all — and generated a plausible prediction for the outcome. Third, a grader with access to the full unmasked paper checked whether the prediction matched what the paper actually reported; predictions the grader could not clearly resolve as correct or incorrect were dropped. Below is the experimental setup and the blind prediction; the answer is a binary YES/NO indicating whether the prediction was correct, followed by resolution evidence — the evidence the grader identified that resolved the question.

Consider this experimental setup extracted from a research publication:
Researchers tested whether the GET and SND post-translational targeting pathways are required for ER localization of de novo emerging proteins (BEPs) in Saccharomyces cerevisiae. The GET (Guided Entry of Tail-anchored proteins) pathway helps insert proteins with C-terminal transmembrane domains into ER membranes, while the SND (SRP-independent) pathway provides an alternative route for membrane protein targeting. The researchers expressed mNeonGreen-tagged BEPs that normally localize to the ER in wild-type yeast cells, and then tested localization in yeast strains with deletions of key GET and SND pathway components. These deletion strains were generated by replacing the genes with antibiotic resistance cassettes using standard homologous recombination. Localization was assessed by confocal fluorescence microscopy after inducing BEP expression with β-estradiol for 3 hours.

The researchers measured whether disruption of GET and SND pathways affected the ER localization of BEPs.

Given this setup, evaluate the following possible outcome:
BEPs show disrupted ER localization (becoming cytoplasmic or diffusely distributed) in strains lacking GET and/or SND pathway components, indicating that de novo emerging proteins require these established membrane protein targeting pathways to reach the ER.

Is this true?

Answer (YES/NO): YES